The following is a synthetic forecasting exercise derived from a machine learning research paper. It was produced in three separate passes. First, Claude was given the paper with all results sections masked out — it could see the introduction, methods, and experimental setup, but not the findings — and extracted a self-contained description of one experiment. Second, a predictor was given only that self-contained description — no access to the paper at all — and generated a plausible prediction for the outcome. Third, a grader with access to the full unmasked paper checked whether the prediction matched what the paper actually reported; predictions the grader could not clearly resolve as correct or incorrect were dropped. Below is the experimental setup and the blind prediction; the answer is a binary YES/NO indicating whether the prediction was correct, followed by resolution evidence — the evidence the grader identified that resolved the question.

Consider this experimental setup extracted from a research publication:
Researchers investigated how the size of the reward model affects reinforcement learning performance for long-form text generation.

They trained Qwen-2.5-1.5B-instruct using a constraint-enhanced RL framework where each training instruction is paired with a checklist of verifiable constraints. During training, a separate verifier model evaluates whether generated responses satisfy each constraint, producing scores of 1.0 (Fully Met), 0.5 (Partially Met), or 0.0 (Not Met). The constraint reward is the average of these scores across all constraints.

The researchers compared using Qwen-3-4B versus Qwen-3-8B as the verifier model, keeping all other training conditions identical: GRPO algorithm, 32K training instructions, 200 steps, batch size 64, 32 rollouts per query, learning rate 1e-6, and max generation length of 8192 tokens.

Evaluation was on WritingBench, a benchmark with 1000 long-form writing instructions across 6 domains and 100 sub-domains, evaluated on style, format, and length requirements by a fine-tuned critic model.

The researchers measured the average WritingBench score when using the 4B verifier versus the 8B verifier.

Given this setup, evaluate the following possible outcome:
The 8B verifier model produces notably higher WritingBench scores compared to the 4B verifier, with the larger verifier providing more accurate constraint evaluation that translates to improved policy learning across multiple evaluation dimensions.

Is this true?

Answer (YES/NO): YES